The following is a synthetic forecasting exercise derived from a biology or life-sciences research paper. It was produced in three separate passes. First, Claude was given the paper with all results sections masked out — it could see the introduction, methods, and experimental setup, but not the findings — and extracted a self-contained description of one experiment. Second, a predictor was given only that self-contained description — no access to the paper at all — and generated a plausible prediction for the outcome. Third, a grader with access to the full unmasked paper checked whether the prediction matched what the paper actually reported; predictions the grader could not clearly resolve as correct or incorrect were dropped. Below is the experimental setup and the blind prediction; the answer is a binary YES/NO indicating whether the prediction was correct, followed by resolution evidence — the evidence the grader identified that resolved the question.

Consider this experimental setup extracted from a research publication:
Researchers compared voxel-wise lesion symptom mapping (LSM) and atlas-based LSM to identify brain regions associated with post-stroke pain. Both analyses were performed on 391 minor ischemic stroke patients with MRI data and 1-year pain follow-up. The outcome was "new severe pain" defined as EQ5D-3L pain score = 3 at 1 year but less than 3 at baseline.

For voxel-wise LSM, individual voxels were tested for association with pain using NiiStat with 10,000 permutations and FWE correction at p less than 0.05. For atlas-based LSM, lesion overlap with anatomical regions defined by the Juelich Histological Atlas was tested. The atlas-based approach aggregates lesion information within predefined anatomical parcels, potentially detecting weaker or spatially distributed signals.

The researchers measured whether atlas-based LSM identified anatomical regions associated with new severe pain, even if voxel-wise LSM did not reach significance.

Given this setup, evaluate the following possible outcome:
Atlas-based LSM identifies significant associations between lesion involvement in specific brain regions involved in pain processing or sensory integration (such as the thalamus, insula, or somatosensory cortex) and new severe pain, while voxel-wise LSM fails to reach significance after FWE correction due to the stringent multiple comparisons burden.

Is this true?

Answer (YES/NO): NO